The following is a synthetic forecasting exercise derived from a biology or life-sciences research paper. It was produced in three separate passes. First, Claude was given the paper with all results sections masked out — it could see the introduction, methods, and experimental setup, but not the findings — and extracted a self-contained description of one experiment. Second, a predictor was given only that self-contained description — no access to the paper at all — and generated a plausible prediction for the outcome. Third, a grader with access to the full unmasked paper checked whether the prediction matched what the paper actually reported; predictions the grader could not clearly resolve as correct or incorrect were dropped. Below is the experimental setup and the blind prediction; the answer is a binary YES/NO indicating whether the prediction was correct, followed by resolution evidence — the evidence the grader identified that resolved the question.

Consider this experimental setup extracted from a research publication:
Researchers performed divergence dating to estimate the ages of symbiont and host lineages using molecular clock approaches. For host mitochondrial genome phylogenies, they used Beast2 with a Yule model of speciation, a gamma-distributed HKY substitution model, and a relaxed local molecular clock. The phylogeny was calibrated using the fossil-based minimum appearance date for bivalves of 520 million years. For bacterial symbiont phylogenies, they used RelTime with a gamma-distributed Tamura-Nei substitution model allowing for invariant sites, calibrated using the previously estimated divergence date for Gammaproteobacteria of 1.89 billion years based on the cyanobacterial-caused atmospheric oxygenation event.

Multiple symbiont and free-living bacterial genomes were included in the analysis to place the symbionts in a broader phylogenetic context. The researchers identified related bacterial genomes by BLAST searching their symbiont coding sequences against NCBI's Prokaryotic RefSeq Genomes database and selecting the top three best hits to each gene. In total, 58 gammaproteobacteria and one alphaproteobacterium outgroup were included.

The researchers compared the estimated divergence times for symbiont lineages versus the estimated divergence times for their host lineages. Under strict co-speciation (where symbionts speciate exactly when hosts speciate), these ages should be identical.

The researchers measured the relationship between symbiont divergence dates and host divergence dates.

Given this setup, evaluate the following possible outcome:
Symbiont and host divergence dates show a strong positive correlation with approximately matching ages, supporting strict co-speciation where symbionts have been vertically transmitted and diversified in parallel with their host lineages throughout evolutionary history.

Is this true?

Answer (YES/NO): NO